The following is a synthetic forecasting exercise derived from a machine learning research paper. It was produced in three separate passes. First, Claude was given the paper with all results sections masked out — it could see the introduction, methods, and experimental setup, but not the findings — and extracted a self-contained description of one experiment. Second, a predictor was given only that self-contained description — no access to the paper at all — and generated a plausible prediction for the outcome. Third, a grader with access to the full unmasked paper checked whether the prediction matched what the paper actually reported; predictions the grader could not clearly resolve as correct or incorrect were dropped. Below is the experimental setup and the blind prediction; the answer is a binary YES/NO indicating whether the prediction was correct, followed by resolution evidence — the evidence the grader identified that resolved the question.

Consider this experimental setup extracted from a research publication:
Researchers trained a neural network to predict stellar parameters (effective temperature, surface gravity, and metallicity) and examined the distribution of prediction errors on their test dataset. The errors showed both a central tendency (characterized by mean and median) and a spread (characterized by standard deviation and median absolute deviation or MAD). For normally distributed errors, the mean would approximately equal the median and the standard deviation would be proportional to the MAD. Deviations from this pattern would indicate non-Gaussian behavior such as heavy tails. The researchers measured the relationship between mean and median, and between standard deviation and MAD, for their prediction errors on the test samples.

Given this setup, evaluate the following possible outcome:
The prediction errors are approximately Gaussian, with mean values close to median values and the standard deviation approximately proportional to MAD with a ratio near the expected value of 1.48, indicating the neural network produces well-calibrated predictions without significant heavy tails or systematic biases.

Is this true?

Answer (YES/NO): NO